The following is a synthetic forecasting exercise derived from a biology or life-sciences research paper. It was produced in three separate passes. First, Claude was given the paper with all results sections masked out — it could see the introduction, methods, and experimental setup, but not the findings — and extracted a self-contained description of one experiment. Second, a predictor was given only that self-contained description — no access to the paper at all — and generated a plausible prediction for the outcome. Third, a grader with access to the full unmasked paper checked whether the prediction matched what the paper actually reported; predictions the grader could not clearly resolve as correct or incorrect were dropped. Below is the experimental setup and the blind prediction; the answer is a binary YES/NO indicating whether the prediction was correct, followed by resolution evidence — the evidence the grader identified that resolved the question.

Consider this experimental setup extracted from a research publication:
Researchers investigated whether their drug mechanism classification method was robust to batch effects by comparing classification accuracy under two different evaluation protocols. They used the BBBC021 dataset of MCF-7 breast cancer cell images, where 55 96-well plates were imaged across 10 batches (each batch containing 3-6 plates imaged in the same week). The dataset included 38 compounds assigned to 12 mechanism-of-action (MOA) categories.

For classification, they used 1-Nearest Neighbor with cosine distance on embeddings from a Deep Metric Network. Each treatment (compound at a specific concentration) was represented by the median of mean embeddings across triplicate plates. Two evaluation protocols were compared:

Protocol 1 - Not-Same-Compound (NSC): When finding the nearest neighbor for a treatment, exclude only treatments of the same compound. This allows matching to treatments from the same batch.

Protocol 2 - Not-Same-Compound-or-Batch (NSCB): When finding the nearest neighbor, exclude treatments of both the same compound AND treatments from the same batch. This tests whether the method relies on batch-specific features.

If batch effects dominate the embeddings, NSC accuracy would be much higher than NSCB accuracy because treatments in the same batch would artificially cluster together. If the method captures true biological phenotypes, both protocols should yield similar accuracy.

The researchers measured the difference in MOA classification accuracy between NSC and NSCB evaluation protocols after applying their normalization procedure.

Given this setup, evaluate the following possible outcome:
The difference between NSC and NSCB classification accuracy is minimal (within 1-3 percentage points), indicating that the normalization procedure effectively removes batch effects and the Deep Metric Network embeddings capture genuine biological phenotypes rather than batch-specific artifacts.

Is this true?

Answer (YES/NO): YES